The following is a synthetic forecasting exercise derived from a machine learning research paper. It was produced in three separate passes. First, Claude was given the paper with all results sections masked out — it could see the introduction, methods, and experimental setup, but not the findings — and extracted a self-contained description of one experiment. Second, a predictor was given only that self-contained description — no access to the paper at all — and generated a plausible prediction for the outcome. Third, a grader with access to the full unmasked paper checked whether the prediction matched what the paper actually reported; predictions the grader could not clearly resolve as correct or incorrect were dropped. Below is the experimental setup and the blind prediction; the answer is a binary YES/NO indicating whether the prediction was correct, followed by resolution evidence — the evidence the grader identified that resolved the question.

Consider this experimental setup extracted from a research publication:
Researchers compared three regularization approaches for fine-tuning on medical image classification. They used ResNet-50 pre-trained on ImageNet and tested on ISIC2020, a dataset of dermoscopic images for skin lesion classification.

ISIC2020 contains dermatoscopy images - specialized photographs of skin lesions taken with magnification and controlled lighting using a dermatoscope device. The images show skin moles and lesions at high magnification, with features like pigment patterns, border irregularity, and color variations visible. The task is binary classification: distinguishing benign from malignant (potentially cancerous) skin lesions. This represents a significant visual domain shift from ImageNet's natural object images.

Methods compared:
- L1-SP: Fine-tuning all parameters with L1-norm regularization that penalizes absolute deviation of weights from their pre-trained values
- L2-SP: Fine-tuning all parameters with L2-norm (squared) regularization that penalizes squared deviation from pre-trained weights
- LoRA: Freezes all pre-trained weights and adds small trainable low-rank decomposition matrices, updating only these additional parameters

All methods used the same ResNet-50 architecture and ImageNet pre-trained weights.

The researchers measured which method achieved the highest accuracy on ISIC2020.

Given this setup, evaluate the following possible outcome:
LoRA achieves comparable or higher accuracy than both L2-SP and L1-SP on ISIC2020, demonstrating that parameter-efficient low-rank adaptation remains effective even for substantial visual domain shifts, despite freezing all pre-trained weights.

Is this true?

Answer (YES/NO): YES